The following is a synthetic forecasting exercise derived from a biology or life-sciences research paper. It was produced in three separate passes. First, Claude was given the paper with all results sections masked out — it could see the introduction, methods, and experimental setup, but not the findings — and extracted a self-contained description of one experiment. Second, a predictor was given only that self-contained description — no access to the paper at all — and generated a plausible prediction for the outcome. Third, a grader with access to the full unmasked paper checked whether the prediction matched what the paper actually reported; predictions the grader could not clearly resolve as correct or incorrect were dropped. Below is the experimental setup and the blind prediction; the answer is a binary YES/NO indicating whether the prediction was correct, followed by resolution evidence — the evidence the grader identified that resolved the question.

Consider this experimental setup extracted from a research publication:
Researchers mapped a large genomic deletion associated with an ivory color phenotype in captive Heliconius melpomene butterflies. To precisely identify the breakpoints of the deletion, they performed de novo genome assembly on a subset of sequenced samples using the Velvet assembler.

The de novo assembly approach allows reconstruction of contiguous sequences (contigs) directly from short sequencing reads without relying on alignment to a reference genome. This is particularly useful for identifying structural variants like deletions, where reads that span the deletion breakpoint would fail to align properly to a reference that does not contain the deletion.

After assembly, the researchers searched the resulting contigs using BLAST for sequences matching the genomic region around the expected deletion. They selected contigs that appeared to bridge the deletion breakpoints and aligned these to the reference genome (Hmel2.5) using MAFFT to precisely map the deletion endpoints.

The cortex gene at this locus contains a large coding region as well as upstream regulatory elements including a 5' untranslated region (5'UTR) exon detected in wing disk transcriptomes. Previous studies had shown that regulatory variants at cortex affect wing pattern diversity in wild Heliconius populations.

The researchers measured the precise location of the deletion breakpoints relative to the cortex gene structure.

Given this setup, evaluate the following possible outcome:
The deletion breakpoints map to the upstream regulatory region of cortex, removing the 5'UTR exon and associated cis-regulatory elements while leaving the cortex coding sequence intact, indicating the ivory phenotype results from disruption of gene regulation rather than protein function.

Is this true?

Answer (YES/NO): YES